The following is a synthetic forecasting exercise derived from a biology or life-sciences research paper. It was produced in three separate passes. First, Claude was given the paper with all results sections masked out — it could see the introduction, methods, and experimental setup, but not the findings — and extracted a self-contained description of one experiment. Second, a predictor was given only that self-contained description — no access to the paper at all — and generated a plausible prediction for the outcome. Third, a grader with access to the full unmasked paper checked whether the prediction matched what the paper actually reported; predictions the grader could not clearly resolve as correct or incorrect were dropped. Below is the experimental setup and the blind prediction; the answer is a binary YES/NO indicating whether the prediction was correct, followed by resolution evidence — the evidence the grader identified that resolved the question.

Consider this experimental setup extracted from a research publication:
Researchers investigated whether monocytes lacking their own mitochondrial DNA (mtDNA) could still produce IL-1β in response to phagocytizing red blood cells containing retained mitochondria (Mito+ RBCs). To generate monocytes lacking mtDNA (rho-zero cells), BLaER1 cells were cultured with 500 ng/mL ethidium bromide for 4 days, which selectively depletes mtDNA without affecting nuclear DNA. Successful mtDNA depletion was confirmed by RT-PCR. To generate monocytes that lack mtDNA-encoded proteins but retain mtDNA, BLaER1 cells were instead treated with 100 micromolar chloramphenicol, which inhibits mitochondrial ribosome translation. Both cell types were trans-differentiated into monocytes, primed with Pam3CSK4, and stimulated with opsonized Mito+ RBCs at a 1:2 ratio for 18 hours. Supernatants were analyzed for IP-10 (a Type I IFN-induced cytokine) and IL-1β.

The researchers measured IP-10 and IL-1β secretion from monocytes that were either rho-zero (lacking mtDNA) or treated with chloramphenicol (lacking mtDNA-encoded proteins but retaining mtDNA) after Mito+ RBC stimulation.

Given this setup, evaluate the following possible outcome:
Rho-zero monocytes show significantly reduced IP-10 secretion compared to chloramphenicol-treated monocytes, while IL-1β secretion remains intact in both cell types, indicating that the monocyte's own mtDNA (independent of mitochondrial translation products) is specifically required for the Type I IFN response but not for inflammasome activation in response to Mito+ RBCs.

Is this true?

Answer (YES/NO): NO